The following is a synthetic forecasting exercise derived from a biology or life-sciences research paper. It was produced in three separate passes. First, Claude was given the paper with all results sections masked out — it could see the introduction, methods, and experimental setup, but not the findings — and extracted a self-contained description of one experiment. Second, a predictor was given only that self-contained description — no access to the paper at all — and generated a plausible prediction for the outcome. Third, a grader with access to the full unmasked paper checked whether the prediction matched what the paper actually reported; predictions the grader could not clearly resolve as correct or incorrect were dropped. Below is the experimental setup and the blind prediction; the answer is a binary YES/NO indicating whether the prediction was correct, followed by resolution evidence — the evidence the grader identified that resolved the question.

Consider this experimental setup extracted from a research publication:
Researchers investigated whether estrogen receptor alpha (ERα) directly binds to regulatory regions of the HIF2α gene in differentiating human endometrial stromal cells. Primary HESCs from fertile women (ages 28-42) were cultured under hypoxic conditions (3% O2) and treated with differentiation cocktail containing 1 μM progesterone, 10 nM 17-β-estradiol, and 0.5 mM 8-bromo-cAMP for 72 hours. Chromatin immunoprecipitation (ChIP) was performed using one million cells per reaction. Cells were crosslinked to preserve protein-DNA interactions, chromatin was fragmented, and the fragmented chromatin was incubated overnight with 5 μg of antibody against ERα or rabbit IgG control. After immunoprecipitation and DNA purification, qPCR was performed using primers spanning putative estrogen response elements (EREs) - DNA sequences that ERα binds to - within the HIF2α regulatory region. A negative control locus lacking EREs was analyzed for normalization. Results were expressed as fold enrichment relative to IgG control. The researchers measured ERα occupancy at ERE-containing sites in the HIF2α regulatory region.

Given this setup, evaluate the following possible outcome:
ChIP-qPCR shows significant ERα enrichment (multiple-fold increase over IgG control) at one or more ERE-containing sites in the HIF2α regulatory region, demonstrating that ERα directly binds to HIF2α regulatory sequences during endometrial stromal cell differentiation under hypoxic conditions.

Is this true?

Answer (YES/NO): YES